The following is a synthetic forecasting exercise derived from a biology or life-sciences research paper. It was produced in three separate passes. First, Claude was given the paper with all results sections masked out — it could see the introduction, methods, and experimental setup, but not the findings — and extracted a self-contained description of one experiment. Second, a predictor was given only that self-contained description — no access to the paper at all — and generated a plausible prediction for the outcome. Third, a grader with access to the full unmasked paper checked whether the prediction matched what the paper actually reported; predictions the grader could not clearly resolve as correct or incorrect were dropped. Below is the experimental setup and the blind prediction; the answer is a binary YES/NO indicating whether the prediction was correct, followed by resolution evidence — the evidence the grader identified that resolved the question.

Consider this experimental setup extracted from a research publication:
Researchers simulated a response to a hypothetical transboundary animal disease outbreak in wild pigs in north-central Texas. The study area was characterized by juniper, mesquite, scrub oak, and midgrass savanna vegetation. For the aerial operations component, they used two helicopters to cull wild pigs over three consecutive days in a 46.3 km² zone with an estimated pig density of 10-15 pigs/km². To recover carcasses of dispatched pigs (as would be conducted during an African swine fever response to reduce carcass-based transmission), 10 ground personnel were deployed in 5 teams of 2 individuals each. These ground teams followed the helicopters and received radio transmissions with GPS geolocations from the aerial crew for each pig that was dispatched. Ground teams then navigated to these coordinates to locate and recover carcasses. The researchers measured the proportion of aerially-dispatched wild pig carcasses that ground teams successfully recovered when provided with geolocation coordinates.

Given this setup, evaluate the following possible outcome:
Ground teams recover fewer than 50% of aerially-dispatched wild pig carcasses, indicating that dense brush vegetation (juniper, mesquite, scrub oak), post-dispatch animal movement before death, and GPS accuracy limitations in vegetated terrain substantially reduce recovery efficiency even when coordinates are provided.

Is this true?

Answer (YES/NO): YES